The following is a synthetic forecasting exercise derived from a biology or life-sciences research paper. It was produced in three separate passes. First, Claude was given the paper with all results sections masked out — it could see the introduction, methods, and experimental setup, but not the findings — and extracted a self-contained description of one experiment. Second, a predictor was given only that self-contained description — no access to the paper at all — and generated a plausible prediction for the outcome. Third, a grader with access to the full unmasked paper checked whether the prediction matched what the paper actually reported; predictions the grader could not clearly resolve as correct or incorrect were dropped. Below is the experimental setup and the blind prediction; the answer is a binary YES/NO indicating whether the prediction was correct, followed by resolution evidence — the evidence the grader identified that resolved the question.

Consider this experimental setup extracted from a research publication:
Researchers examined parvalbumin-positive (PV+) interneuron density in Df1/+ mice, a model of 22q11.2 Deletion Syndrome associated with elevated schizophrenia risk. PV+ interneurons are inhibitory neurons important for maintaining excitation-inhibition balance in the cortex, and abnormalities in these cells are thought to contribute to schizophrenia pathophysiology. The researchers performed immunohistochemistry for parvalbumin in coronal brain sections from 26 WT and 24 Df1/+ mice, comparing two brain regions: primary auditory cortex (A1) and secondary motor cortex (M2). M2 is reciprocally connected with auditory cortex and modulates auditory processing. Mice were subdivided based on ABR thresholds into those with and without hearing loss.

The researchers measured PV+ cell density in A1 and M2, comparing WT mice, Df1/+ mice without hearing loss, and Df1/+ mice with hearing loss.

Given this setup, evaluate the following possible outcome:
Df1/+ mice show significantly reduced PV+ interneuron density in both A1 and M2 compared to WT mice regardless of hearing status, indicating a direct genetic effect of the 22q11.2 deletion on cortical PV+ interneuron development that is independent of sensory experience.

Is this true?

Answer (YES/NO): NO